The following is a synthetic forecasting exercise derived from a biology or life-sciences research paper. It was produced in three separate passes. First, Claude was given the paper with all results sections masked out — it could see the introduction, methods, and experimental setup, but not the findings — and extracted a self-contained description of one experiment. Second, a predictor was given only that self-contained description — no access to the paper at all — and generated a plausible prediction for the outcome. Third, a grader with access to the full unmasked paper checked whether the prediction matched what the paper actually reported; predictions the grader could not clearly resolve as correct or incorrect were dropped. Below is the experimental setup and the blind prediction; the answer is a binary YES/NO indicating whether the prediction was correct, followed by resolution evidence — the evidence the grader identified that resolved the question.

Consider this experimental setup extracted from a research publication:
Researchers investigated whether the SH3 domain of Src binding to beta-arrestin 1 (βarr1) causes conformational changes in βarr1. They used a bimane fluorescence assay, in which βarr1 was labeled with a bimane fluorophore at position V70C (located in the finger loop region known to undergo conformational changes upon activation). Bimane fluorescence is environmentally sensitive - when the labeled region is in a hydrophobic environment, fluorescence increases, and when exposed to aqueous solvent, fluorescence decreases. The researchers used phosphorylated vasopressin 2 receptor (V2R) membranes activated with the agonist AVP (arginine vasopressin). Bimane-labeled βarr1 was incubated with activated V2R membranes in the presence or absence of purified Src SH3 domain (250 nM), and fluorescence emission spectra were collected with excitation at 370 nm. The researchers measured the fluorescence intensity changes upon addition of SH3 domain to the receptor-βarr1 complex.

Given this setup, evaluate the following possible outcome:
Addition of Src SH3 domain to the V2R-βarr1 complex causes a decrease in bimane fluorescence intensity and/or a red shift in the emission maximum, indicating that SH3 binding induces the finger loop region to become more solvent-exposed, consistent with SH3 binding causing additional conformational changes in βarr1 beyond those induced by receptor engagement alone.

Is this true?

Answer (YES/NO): YES